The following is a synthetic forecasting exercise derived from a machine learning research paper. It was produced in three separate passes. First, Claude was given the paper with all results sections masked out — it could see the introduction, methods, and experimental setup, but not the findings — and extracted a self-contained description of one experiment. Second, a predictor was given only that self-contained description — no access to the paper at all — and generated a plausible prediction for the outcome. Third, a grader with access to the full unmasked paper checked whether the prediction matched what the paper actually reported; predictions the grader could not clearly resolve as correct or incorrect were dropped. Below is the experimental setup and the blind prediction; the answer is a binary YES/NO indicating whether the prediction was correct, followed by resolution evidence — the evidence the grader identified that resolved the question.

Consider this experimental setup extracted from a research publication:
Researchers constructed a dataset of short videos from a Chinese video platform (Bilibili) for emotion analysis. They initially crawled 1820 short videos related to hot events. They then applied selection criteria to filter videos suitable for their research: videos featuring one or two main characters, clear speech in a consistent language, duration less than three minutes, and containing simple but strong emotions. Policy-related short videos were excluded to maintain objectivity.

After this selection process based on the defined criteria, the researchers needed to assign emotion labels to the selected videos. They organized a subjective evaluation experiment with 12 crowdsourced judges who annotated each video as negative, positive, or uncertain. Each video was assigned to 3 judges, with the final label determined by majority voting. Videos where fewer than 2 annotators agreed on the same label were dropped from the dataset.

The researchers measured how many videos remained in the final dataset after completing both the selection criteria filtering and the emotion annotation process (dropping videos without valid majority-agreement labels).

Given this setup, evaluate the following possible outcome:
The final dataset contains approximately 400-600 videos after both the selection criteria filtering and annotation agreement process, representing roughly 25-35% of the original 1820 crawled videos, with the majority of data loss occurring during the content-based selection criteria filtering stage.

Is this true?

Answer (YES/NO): NO